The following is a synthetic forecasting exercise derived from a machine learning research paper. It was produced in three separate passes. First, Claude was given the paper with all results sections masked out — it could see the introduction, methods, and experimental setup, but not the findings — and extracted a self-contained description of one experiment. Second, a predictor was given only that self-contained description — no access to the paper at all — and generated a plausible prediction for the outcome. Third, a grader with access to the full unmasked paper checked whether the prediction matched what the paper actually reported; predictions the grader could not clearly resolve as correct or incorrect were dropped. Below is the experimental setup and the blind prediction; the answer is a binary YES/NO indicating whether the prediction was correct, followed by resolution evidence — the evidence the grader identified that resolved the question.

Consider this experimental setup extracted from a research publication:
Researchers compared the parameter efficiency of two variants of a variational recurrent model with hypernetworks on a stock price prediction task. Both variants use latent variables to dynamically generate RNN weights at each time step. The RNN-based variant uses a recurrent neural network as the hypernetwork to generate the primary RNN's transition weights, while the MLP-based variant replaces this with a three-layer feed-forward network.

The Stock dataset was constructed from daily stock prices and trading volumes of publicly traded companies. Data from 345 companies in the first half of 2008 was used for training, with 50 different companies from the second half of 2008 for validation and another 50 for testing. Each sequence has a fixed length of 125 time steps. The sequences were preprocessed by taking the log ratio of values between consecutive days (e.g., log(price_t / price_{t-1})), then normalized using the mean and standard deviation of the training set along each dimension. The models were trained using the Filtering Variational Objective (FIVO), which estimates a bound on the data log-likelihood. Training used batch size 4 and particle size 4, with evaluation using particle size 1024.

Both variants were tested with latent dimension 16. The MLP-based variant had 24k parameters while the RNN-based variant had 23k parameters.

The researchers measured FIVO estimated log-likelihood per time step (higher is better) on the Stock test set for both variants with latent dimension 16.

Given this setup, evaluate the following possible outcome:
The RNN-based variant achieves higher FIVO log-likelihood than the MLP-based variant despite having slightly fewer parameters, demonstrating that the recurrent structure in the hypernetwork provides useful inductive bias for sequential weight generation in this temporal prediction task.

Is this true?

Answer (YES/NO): NO